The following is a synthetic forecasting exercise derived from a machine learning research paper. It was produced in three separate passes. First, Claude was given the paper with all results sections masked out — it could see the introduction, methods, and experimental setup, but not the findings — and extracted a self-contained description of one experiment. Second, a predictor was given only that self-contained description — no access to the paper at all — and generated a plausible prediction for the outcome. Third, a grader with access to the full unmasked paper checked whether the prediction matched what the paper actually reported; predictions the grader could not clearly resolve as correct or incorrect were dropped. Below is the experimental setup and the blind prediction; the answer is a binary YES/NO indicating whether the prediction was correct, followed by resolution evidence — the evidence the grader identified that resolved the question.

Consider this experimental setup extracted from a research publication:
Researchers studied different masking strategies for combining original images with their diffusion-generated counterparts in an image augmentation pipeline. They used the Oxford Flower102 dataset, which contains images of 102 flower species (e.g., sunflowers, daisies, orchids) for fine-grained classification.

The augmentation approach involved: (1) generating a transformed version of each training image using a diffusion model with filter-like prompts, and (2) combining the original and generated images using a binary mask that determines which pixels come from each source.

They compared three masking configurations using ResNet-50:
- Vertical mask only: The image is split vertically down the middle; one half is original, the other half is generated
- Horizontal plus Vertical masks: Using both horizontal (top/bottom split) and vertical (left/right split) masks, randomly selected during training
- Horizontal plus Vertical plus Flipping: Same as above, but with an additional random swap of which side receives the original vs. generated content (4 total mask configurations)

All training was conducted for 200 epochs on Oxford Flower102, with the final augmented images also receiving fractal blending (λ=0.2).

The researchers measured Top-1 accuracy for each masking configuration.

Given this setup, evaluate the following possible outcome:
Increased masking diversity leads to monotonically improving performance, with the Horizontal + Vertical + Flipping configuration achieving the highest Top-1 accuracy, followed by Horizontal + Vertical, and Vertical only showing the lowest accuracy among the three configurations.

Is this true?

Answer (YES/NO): YES